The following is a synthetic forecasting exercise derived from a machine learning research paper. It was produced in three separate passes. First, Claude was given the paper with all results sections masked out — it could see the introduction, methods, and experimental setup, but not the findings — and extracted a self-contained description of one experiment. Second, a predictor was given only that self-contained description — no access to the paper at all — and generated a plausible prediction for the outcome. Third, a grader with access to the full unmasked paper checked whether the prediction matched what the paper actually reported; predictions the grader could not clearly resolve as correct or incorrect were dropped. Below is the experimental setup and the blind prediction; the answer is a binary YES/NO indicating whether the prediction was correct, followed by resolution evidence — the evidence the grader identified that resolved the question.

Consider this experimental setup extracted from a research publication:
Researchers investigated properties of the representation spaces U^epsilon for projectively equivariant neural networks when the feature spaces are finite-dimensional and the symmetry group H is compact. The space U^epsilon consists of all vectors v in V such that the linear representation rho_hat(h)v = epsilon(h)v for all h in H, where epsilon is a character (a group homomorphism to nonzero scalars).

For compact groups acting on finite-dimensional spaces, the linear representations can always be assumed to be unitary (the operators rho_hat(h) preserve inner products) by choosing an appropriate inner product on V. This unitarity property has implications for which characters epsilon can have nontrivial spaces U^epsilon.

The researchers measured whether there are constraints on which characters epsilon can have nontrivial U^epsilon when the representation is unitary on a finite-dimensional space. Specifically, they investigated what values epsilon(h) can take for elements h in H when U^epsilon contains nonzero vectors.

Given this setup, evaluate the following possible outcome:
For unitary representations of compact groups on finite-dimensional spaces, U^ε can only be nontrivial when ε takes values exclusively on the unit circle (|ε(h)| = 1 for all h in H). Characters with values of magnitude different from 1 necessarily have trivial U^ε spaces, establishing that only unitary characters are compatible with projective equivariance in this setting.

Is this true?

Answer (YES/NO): YES